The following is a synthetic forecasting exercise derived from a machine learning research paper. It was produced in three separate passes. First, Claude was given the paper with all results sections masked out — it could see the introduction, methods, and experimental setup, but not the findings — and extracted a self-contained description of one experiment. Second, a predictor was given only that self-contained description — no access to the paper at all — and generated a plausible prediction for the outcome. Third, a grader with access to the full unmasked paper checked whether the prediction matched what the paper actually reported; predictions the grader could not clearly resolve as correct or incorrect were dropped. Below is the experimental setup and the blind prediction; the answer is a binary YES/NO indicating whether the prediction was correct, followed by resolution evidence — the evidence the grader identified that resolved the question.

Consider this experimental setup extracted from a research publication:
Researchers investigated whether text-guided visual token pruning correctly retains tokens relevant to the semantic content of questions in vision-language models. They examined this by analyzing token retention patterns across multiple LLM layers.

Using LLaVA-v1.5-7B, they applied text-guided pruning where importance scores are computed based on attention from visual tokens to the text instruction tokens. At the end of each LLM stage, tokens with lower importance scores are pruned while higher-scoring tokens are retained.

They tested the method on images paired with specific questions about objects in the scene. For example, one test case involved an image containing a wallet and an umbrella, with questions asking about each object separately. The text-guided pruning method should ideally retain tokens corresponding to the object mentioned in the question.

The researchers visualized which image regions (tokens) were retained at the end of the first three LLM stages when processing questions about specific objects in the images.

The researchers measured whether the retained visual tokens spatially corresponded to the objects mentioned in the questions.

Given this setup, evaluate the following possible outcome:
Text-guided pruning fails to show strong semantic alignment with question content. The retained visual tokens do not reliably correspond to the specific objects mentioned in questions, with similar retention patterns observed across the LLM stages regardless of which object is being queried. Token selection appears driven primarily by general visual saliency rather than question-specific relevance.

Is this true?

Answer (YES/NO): NO